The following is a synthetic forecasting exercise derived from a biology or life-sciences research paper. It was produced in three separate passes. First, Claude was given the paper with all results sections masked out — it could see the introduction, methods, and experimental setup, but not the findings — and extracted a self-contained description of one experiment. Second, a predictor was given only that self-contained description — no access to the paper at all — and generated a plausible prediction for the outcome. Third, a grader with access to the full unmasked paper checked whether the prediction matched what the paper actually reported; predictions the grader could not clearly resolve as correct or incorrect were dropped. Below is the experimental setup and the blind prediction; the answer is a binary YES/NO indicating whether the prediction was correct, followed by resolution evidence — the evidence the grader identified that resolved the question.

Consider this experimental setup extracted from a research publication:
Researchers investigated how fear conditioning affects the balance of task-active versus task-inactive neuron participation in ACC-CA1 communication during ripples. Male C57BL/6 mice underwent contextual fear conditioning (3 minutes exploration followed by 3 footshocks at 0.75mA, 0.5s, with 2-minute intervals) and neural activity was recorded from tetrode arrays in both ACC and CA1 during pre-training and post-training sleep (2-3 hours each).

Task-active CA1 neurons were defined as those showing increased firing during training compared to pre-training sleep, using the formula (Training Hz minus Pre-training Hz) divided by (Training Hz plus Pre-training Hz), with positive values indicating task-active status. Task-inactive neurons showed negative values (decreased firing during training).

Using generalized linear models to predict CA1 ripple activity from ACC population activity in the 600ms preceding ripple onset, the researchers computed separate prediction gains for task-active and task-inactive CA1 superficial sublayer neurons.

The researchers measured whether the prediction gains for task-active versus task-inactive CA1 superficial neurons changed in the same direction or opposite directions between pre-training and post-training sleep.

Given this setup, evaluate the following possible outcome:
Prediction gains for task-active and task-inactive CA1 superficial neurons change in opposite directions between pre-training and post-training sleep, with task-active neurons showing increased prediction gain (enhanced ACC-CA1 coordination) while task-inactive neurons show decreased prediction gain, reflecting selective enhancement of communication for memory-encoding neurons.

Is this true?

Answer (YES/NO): NO